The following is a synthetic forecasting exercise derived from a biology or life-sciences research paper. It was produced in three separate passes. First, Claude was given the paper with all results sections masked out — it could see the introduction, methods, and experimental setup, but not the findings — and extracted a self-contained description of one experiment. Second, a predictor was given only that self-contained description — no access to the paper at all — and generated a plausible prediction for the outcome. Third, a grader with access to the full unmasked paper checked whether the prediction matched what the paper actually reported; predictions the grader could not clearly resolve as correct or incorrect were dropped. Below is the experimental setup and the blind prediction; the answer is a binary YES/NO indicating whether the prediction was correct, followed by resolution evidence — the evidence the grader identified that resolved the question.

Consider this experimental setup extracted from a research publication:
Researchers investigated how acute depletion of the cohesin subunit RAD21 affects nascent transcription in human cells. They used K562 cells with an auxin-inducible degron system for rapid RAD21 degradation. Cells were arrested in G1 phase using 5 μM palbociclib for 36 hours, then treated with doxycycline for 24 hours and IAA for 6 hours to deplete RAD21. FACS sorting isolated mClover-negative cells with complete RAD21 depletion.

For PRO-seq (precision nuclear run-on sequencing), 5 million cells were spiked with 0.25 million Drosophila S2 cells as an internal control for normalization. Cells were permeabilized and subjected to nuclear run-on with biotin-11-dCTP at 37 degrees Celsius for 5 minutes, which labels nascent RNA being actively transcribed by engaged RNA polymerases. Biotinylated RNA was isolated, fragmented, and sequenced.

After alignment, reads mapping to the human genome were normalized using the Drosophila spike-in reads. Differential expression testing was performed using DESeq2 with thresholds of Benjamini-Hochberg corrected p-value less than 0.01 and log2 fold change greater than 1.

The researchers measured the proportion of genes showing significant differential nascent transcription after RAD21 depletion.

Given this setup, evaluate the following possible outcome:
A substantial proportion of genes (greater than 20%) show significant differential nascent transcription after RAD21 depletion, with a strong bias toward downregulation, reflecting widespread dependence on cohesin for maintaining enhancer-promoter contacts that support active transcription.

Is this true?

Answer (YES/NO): NO